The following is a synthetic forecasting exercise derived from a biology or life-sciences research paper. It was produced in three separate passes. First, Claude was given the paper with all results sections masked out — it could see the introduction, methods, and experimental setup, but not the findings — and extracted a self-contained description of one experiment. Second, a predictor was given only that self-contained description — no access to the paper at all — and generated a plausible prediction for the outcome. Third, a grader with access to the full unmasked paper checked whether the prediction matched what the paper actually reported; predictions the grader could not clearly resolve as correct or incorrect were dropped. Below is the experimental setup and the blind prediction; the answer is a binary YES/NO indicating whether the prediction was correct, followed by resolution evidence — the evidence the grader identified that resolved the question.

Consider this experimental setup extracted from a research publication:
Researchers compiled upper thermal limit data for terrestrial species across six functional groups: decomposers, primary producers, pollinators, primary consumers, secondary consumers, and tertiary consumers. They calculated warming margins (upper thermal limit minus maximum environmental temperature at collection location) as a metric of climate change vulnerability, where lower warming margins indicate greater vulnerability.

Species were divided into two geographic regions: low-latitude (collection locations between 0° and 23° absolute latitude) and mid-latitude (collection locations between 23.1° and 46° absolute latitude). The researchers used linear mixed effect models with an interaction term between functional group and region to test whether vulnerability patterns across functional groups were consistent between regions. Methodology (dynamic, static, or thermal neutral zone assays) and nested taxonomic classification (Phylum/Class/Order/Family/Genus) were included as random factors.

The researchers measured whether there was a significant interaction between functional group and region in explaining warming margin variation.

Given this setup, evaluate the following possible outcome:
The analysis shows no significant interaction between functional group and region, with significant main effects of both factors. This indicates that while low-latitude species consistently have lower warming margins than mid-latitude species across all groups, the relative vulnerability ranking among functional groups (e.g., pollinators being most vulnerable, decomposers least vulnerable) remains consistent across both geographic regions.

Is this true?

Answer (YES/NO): NO